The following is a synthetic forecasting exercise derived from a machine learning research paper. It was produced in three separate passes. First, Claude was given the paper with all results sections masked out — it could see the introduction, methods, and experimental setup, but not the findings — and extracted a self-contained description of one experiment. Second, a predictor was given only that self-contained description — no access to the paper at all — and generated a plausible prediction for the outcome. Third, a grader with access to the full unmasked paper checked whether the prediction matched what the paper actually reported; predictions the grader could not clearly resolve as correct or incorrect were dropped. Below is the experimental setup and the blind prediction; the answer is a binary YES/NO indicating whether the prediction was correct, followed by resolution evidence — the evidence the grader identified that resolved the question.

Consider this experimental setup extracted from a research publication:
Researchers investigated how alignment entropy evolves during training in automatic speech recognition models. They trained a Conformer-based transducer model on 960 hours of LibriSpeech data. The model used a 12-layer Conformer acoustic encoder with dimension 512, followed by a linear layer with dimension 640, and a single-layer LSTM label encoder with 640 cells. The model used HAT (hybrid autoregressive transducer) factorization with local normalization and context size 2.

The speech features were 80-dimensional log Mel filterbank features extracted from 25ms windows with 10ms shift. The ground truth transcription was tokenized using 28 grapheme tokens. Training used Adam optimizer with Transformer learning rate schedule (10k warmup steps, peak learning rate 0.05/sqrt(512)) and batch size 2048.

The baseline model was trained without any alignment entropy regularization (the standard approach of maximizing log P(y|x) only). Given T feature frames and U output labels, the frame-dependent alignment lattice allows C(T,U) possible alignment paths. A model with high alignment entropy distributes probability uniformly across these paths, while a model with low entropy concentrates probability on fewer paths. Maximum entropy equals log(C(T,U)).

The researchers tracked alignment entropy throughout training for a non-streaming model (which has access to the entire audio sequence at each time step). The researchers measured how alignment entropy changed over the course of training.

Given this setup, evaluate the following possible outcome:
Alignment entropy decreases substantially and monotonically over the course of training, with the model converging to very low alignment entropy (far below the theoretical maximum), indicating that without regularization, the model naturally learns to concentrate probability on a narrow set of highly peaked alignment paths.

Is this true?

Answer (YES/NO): NO